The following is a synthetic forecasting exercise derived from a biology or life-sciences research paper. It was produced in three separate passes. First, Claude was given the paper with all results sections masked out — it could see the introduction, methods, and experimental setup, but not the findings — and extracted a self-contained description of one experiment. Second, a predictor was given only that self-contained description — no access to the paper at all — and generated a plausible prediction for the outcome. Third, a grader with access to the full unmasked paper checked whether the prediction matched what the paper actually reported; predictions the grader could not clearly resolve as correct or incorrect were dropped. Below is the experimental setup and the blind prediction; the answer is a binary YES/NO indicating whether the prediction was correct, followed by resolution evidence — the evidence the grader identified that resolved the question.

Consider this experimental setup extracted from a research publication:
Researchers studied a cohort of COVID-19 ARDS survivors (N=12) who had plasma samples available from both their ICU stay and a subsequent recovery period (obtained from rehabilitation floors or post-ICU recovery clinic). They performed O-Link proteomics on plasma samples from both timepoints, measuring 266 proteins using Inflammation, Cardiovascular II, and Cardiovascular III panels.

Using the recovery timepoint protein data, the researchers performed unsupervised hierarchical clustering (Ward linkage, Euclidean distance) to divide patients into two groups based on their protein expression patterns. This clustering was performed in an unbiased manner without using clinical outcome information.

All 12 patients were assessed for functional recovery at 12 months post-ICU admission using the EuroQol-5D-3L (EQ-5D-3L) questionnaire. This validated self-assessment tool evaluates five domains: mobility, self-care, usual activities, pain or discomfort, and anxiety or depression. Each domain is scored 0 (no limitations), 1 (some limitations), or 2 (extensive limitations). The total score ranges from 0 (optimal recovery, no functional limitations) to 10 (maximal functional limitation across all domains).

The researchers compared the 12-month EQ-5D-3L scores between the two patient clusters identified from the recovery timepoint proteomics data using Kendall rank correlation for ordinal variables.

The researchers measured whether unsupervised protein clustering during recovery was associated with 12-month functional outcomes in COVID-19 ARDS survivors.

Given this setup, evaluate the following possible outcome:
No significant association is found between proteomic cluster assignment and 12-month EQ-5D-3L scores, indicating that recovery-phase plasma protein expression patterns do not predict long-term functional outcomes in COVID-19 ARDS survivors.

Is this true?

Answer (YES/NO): NO